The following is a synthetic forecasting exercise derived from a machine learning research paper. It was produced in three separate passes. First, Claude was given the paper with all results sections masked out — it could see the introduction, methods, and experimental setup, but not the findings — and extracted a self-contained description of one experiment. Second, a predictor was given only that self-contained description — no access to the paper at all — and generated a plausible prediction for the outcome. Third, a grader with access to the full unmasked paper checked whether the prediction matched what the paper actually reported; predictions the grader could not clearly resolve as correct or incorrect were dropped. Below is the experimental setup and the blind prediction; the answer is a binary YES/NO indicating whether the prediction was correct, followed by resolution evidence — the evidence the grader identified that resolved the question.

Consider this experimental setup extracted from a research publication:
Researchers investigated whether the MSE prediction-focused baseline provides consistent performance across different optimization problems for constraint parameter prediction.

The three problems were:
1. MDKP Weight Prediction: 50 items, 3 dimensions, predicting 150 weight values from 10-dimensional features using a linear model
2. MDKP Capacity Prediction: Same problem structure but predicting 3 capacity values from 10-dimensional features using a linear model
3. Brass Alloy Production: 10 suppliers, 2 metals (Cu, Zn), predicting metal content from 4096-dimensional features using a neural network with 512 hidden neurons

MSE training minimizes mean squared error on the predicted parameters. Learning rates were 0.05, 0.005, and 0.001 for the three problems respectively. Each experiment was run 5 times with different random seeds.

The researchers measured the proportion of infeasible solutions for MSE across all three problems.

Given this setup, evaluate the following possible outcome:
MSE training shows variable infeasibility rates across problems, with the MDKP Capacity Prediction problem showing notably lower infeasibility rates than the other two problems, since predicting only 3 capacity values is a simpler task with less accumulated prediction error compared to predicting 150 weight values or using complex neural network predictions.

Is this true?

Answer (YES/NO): NO